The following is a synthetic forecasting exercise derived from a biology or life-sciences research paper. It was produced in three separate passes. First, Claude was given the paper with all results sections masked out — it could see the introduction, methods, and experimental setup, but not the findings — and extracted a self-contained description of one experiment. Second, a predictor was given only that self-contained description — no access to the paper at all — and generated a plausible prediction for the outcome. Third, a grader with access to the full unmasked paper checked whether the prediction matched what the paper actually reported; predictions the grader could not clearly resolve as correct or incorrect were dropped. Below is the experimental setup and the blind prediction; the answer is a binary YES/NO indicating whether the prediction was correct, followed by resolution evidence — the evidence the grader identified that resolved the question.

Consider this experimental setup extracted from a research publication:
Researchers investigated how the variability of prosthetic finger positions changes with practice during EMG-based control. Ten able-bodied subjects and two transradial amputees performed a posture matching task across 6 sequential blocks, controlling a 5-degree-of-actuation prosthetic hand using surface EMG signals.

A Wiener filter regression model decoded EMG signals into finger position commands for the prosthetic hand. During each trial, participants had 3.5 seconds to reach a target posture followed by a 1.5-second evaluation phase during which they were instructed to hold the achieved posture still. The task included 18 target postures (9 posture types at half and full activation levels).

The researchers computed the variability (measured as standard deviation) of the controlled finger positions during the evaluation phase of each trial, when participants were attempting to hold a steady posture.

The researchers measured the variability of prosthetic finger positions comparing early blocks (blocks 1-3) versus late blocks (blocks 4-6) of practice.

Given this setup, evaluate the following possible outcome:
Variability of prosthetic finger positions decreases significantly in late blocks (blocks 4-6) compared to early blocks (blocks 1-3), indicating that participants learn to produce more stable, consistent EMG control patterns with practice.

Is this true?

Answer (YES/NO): YES